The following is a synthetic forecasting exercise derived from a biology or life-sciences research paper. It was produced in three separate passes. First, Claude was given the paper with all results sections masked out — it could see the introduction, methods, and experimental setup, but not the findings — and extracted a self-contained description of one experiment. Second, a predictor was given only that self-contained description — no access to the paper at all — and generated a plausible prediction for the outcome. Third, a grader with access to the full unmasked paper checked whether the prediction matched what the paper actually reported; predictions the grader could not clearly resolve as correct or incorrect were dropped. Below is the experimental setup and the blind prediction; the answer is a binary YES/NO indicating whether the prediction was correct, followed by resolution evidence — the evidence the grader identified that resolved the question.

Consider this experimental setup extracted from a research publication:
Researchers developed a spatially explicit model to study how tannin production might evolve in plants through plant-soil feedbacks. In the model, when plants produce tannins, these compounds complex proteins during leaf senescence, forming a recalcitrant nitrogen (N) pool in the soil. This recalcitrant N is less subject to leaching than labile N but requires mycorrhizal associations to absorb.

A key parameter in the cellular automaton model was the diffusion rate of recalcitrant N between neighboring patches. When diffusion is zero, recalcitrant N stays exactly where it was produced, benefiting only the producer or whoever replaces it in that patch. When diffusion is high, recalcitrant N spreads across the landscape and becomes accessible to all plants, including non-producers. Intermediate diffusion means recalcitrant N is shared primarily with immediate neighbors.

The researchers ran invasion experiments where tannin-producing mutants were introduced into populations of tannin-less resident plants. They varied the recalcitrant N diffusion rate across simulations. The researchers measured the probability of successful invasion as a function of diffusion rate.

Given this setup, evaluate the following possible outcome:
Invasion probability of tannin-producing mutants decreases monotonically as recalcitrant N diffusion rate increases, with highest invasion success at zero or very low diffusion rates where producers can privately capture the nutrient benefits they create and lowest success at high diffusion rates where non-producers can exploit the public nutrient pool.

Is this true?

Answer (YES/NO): NO